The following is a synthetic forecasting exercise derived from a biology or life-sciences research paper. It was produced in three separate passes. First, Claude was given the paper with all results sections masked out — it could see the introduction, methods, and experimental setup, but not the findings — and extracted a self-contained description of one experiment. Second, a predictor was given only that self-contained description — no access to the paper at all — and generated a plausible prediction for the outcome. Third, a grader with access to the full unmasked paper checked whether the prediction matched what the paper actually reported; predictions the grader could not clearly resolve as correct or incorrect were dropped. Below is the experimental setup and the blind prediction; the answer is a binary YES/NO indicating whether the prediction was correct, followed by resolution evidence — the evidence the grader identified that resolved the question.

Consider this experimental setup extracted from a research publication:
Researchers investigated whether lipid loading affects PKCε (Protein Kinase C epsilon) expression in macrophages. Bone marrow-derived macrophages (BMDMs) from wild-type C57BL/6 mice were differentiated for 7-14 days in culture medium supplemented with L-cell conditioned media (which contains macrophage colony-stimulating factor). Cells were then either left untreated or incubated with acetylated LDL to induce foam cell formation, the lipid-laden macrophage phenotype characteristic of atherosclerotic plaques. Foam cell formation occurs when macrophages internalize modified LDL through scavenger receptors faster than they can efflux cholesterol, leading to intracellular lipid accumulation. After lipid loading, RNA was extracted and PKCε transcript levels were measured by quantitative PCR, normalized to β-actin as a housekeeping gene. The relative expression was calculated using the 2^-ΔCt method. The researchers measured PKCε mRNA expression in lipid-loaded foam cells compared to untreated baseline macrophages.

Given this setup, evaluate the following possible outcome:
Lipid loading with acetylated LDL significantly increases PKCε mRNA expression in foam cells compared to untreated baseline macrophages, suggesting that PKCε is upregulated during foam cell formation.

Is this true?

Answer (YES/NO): NO